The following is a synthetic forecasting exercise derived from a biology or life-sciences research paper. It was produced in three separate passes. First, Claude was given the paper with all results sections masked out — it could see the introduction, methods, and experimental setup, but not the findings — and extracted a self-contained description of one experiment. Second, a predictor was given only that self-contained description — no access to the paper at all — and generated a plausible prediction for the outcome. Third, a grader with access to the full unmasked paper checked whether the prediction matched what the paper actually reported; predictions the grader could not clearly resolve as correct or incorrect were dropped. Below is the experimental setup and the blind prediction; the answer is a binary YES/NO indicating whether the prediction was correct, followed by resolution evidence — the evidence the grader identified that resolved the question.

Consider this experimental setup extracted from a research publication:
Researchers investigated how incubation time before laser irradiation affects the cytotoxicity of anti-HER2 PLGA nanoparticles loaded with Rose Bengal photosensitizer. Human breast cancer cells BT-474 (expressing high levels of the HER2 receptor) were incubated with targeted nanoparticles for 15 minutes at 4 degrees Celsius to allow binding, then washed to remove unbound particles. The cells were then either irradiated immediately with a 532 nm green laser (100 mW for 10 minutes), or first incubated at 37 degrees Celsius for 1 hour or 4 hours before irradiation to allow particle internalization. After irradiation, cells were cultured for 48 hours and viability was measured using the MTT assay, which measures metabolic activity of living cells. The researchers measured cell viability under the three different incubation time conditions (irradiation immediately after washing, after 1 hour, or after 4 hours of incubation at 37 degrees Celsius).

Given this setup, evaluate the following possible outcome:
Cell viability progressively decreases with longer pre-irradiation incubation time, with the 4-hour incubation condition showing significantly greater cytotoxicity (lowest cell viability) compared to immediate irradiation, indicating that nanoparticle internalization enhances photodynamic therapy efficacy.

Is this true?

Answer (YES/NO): YES